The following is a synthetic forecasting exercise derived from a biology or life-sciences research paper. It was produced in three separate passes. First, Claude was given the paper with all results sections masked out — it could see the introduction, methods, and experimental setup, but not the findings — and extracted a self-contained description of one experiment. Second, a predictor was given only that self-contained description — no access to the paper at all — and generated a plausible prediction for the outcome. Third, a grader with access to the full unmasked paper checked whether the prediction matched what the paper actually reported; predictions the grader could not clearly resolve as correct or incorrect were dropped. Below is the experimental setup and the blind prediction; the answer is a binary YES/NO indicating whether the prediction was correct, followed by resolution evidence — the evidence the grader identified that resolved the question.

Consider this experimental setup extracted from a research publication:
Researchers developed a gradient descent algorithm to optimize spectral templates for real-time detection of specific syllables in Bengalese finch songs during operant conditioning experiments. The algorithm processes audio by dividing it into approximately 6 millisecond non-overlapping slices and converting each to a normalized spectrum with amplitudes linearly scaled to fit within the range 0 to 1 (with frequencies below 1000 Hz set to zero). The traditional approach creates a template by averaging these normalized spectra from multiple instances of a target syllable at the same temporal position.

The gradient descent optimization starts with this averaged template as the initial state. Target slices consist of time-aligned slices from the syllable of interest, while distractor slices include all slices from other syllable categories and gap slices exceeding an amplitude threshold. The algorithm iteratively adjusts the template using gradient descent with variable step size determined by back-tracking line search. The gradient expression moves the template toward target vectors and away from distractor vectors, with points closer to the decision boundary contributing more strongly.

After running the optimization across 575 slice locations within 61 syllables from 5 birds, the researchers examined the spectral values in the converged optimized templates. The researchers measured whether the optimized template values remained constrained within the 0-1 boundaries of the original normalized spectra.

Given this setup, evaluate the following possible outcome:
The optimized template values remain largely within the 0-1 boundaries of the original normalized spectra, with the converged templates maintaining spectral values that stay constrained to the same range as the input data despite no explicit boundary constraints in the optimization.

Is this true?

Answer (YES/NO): NO